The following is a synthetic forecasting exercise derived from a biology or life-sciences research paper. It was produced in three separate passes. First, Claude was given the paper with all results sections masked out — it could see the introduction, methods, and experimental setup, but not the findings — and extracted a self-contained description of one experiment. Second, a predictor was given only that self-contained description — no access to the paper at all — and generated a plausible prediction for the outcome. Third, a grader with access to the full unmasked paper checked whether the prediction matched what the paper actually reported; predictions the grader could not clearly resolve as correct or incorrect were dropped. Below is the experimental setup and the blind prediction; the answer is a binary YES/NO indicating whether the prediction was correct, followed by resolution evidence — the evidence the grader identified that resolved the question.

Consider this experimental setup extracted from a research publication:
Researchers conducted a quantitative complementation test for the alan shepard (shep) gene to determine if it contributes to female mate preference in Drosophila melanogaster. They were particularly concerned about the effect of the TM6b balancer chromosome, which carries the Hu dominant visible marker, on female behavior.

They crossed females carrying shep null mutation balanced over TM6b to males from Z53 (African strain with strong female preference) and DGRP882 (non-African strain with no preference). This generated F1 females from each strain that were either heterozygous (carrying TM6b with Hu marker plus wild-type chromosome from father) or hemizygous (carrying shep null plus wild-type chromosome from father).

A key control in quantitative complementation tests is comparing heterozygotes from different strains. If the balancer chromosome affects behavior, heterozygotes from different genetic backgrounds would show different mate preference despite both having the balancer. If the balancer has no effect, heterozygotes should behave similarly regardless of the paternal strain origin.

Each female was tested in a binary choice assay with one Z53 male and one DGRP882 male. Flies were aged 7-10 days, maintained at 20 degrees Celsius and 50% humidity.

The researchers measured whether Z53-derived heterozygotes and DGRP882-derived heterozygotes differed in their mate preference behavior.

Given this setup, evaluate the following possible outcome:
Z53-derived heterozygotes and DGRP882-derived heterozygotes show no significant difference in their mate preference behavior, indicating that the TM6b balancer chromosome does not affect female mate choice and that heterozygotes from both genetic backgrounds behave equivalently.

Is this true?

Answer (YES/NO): YES